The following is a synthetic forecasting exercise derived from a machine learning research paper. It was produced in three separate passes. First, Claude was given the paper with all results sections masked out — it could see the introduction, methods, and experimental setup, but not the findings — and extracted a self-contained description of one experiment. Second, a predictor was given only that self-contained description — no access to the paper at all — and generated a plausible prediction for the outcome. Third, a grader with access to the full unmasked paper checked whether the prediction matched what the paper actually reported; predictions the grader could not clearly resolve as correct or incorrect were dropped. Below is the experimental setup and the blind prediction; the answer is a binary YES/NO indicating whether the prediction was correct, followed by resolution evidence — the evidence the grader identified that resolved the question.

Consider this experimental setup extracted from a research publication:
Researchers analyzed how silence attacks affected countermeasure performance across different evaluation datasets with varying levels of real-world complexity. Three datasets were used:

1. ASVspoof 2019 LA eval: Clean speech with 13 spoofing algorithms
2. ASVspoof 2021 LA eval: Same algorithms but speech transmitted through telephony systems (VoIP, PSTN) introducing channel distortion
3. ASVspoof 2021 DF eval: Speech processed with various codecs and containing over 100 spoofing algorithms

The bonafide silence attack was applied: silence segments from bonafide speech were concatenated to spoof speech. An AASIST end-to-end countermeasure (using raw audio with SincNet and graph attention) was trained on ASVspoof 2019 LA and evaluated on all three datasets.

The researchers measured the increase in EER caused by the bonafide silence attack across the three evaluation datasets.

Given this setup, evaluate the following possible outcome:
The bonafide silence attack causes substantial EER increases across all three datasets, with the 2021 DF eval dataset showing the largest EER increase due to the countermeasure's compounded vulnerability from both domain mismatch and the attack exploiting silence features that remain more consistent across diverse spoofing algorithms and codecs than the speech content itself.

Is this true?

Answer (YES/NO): YES